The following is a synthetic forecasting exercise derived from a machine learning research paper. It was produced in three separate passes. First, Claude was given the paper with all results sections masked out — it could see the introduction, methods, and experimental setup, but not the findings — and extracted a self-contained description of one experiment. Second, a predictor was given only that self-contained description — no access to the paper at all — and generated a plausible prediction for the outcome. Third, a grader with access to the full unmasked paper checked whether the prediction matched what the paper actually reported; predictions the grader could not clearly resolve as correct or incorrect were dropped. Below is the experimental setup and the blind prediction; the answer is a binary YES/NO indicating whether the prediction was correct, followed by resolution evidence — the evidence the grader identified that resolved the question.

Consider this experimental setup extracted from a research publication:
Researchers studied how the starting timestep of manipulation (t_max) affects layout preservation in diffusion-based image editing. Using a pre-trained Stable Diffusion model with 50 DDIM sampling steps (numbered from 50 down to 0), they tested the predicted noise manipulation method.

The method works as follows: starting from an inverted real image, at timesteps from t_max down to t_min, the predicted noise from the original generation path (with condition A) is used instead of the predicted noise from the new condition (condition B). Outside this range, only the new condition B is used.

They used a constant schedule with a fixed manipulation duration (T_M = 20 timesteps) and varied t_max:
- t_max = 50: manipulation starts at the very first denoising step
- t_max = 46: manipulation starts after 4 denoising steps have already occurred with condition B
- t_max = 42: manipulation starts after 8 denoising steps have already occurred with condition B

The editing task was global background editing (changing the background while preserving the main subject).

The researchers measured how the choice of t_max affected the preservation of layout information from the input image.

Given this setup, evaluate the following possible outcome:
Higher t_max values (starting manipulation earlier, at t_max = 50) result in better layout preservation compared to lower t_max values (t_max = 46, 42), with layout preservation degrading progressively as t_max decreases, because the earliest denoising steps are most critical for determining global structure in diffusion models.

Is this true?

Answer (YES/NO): YES